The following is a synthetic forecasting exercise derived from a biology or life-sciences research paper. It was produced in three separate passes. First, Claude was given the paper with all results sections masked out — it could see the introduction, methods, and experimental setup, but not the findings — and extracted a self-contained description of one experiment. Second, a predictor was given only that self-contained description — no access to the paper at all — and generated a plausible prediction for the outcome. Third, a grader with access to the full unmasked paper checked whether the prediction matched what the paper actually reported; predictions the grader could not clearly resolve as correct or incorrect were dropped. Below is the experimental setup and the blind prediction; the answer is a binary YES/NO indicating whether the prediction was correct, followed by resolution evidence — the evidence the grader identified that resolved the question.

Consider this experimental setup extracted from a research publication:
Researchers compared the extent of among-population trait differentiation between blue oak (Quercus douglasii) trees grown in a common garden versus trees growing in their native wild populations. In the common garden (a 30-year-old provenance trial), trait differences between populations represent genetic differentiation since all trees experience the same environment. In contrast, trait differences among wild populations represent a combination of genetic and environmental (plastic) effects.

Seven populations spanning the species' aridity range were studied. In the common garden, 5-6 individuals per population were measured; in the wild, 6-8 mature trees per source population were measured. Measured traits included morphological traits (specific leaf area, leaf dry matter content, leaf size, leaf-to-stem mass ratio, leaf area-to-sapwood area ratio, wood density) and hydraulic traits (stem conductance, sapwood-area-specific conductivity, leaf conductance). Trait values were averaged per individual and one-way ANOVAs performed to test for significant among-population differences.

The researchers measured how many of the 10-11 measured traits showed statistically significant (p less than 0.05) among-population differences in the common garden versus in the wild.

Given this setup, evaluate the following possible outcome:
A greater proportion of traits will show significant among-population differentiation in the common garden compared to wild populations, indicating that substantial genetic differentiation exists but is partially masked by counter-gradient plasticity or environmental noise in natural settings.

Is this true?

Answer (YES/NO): NO